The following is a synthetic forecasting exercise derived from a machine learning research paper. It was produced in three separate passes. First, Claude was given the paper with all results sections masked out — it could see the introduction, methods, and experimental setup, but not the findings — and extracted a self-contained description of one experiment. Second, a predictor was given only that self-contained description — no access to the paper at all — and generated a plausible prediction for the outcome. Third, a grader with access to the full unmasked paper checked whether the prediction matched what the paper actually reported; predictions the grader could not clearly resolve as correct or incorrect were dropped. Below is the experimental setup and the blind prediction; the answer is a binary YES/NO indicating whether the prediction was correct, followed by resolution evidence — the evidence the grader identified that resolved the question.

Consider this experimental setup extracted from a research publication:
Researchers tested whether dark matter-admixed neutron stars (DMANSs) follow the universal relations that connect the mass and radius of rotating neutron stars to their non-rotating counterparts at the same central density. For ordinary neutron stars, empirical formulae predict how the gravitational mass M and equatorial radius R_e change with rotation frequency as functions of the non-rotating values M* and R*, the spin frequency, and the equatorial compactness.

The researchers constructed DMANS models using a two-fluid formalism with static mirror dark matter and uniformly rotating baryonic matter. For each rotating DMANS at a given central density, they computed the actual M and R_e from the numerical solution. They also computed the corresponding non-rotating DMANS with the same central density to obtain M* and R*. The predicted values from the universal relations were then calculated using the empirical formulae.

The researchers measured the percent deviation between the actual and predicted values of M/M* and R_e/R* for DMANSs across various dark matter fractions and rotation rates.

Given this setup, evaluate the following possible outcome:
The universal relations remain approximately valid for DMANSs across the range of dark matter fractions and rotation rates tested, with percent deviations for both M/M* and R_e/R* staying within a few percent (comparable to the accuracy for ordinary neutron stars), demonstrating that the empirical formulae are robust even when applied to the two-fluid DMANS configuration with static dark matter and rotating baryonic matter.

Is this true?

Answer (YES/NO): YES